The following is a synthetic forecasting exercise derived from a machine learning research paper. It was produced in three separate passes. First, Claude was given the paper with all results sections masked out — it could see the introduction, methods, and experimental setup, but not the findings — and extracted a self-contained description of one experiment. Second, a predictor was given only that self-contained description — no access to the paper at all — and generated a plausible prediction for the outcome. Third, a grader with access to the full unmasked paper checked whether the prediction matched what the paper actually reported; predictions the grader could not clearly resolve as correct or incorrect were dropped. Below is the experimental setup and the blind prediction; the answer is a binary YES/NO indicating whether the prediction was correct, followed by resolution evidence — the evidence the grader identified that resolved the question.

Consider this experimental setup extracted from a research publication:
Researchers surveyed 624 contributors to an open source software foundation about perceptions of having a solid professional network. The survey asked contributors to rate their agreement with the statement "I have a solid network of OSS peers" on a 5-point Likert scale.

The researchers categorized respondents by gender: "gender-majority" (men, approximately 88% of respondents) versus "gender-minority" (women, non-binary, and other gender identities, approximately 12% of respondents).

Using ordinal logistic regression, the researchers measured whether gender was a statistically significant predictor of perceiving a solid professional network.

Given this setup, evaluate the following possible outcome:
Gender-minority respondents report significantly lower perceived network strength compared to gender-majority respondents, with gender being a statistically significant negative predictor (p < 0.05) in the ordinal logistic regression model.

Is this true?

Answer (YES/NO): YES